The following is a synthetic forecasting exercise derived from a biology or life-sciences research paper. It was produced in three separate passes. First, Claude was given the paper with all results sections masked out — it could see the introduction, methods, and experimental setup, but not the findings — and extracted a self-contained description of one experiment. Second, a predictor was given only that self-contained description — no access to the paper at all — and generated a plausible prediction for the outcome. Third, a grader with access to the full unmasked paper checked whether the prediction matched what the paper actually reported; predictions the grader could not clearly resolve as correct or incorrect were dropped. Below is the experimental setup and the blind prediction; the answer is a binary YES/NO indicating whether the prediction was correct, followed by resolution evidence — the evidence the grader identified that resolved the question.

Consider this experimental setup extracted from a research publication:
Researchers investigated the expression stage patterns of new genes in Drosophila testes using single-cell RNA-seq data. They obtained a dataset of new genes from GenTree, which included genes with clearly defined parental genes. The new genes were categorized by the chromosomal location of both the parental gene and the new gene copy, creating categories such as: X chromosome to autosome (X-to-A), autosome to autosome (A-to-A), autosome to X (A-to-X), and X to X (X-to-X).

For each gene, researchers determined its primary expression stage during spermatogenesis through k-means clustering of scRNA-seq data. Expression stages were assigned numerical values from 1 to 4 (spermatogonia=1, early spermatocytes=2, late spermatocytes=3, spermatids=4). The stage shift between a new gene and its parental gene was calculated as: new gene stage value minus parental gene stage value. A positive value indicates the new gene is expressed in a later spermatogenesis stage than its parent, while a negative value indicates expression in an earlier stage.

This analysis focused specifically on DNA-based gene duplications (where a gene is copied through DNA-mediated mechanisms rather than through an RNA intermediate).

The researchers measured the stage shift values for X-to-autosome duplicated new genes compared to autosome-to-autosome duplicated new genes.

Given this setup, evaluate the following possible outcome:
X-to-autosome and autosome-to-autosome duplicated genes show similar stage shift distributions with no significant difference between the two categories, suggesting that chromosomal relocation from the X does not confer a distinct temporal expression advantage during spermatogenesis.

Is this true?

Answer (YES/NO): NO